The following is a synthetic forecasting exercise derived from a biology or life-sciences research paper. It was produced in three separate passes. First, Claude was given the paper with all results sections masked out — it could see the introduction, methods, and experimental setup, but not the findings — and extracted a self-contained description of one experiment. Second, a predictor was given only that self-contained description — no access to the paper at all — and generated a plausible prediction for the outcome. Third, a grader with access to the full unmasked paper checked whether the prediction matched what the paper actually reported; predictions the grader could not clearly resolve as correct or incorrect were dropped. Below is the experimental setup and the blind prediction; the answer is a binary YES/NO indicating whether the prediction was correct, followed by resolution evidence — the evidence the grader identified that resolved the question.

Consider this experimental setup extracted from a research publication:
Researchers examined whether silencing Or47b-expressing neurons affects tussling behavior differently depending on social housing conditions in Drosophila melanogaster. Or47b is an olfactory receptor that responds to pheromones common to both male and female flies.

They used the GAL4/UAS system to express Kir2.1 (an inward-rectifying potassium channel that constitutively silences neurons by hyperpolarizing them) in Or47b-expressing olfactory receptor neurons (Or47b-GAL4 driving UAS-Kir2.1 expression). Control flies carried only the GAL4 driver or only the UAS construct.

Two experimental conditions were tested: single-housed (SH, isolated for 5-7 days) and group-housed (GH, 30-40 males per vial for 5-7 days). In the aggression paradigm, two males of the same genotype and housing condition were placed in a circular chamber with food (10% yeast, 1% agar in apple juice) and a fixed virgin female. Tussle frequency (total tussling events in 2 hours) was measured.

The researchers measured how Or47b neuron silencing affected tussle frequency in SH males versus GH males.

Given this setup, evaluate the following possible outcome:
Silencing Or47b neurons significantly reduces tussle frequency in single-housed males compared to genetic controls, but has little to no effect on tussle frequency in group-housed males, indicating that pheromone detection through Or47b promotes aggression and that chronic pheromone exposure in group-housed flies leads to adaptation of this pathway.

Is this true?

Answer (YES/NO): NO